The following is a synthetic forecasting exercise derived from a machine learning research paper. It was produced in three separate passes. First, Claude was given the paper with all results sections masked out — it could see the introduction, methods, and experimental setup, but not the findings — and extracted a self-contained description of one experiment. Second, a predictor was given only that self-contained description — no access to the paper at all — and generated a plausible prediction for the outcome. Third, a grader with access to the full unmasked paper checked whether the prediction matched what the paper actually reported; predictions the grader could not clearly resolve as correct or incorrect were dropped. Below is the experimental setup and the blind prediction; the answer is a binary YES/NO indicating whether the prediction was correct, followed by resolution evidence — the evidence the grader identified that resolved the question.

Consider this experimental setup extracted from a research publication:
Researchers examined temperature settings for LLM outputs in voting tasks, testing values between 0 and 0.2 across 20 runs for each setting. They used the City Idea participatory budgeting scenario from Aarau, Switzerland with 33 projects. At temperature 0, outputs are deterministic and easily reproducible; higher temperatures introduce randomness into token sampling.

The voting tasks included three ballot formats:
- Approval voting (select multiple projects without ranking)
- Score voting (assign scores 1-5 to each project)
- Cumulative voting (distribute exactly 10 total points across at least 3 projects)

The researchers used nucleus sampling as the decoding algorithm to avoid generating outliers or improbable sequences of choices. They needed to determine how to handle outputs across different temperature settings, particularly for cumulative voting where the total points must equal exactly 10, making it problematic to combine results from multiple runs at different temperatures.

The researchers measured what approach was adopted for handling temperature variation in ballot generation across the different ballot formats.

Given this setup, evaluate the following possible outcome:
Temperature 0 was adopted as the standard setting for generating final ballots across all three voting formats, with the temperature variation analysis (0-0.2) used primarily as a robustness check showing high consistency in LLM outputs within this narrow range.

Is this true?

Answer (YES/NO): NO